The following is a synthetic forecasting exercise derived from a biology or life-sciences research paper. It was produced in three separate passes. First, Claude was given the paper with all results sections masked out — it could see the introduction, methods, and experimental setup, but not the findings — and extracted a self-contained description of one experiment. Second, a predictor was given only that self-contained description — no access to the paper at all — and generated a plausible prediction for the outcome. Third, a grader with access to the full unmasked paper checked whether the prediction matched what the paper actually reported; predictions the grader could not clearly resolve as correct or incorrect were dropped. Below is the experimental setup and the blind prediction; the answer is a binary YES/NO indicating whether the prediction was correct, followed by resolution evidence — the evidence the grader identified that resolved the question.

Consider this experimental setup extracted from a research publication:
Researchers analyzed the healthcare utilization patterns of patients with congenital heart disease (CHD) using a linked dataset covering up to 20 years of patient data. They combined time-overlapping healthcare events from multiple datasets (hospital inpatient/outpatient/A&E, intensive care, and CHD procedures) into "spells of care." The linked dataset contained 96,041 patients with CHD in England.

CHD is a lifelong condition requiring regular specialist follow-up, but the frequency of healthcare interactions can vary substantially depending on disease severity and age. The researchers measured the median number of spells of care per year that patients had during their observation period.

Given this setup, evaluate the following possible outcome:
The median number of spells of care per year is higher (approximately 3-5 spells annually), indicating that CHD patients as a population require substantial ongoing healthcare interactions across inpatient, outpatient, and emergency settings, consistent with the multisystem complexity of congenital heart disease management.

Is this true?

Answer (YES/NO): YES